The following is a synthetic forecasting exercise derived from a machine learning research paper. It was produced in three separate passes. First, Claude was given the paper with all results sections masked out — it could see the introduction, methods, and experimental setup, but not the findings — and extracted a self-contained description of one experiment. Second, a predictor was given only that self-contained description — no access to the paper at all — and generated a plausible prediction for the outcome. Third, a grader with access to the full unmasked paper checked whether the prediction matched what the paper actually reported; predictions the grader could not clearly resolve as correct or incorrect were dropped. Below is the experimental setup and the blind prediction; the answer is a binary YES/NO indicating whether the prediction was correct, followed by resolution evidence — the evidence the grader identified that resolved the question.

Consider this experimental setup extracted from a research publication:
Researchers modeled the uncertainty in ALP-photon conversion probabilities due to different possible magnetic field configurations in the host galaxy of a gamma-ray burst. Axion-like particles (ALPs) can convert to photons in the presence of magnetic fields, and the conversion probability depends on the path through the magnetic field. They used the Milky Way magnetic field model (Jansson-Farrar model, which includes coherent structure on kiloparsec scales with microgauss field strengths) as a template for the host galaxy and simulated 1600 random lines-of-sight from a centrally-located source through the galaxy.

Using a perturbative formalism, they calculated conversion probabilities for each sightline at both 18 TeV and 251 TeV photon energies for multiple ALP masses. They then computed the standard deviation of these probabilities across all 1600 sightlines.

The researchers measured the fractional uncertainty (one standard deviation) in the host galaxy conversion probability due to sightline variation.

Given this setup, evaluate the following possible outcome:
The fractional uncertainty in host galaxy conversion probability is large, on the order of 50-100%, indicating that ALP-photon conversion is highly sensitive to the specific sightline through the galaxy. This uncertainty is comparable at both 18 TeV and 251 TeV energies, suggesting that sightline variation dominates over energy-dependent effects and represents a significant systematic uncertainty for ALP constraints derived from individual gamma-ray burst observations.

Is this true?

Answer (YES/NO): YES